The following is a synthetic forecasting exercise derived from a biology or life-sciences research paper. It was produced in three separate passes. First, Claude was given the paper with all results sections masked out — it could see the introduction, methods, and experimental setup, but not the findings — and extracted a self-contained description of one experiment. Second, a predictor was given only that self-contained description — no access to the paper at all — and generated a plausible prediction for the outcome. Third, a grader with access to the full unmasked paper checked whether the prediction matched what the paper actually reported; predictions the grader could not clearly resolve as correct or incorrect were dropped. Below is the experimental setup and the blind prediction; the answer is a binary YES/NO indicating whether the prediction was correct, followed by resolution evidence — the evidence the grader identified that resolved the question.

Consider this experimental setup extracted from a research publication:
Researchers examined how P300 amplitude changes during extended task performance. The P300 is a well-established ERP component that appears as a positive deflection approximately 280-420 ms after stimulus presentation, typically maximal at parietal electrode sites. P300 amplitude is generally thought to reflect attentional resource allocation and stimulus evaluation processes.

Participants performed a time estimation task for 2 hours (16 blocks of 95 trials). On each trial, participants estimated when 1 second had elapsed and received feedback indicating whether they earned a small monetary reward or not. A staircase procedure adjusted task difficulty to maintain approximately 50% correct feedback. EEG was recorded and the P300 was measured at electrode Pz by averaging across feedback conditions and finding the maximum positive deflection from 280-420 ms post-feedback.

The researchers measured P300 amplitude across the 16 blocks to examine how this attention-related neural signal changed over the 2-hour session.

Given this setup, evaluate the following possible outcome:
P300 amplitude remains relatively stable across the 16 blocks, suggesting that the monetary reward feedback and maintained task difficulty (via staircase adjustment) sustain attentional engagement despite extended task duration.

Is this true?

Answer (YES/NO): NO